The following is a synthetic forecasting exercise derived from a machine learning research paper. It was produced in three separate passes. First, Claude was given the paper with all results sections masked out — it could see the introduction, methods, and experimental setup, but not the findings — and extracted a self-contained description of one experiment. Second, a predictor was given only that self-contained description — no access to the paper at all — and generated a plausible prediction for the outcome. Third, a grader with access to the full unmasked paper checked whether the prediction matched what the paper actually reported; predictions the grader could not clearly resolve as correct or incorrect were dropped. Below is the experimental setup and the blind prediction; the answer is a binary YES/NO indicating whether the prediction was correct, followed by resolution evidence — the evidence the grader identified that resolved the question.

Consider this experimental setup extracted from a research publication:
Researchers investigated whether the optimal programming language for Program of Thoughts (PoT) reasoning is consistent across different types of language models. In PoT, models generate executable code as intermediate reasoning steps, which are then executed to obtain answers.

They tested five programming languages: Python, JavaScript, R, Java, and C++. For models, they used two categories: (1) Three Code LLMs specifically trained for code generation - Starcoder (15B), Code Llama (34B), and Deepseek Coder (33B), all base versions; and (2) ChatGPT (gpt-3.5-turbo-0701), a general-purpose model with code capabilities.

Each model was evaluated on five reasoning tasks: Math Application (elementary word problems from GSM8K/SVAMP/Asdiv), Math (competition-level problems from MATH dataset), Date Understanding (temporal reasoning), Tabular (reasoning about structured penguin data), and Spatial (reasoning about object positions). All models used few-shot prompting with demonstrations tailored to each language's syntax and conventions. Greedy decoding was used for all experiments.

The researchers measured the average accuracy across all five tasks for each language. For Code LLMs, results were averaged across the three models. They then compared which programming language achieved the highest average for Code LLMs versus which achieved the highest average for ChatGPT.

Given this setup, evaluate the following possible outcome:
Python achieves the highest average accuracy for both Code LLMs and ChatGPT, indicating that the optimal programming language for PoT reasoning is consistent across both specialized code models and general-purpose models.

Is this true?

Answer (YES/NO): NO